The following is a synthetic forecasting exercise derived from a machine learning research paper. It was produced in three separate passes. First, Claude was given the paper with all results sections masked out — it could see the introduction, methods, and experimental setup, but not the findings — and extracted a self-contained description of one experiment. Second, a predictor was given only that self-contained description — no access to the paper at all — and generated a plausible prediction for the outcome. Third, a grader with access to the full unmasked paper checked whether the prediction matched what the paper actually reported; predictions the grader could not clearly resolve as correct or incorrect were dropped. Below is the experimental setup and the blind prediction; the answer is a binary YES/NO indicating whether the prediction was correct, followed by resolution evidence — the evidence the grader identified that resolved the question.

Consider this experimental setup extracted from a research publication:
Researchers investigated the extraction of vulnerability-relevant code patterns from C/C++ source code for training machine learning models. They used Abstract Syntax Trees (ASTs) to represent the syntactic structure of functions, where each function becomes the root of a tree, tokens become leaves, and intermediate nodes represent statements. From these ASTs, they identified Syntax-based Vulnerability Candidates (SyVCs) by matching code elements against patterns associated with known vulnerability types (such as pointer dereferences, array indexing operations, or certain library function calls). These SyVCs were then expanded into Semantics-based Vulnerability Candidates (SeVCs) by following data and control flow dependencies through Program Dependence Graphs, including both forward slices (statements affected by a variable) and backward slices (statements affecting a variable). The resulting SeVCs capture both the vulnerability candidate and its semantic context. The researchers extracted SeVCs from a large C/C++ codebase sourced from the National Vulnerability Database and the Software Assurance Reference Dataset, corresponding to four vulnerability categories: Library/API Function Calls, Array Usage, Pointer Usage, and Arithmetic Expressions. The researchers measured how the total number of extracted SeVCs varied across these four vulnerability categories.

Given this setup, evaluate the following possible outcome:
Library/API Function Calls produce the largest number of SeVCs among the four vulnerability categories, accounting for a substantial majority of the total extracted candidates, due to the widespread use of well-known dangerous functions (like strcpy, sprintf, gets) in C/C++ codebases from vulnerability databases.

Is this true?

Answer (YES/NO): NO